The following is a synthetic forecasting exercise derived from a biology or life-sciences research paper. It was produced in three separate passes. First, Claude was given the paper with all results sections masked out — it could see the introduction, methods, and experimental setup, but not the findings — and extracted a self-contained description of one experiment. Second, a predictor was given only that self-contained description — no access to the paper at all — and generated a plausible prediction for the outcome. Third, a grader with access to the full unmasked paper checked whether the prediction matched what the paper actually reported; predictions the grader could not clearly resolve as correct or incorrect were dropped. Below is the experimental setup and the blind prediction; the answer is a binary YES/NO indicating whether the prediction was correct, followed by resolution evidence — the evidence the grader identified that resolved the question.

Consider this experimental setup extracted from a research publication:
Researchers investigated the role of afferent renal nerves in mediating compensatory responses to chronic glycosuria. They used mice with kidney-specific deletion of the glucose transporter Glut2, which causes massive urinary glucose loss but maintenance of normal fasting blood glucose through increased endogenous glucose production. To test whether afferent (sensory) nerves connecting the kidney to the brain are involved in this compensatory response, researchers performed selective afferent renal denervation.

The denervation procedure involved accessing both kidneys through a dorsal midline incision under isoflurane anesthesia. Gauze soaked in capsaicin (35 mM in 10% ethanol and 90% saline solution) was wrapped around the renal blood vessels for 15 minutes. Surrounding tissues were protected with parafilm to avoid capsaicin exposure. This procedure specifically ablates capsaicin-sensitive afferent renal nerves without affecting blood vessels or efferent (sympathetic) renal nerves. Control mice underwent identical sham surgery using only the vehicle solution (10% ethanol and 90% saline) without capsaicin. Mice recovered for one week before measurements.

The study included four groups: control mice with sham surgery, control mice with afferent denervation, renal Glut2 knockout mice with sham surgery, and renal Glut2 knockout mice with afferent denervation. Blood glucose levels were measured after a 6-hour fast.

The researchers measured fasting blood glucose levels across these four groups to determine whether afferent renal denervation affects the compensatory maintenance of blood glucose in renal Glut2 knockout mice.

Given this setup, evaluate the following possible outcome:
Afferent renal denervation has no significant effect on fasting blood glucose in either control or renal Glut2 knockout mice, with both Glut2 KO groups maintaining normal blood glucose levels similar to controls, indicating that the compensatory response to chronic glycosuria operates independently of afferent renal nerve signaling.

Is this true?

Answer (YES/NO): NO